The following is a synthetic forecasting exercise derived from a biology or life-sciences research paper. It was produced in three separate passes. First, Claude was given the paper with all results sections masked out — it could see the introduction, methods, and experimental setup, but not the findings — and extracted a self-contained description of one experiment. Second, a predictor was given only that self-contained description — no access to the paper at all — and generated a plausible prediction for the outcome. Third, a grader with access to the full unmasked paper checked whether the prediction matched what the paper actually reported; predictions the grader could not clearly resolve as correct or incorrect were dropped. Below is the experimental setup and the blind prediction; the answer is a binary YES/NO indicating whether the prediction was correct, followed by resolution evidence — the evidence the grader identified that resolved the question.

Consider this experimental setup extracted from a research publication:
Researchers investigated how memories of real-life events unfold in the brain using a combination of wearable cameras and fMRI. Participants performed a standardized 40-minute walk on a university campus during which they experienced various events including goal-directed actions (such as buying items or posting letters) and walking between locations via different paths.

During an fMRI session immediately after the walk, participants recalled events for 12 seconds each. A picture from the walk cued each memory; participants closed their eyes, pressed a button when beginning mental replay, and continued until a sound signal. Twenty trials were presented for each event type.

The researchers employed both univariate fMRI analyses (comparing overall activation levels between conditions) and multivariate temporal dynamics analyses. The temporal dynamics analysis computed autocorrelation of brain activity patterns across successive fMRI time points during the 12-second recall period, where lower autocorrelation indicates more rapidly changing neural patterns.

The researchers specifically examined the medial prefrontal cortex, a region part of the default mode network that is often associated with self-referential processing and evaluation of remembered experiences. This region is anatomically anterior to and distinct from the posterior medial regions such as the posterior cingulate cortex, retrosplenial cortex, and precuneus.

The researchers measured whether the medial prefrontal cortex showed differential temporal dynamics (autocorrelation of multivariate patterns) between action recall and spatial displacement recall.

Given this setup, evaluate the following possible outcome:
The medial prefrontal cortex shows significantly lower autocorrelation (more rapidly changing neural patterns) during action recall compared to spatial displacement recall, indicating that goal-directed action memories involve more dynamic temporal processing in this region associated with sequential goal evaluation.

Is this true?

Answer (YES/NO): NO